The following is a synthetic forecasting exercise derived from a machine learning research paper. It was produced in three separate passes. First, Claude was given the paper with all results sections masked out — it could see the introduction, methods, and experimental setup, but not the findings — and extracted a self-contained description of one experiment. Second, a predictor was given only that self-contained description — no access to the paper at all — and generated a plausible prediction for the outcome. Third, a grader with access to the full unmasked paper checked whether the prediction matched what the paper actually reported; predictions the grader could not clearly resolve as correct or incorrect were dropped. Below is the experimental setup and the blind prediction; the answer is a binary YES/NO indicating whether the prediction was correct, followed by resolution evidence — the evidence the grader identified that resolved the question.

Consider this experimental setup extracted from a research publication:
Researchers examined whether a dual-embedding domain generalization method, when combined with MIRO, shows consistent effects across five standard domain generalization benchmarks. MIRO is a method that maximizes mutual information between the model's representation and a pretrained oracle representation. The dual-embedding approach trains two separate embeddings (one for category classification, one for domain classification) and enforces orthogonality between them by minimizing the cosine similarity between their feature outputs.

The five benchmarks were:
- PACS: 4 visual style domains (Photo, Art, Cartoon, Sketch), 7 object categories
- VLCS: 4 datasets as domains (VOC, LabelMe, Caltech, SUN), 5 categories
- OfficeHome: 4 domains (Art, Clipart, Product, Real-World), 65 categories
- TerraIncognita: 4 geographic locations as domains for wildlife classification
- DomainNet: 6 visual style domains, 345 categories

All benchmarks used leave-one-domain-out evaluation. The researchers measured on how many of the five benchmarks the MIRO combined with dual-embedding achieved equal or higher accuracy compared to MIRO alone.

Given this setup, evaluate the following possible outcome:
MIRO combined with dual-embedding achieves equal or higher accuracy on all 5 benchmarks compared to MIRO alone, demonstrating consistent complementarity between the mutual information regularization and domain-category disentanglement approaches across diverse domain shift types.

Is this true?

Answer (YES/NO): NO